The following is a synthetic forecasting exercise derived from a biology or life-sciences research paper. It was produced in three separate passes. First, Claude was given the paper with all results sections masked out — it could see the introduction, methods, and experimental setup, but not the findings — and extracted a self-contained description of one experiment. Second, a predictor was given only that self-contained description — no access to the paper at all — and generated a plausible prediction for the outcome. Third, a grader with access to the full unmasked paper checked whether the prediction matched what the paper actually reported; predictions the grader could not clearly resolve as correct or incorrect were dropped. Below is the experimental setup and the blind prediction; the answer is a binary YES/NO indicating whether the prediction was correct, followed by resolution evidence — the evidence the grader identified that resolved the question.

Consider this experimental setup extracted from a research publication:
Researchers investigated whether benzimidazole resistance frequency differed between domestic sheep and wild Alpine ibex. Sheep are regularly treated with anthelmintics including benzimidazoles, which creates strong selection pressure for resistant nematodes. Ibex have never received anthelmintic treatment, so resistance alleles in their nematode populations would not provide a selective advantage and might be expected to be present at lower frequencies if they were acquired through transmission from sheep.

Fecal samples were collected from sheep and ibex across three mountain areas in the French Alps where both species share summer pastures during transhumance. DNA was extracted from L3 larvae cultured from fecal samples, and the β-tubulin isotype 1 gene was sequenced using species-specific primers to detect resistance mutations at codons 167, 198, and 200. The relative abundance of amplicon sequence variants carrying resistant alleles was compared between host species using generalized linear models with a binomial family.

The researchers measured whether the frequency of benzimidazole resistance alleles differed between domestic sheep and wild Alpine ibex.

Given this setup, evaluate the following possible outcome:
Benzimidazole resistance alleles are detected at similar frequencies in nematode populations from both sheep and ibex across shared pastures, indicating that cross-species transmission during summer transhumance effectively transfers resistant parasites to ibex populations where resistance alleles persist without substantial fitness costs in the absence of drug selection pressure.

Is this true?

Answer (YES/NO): NO